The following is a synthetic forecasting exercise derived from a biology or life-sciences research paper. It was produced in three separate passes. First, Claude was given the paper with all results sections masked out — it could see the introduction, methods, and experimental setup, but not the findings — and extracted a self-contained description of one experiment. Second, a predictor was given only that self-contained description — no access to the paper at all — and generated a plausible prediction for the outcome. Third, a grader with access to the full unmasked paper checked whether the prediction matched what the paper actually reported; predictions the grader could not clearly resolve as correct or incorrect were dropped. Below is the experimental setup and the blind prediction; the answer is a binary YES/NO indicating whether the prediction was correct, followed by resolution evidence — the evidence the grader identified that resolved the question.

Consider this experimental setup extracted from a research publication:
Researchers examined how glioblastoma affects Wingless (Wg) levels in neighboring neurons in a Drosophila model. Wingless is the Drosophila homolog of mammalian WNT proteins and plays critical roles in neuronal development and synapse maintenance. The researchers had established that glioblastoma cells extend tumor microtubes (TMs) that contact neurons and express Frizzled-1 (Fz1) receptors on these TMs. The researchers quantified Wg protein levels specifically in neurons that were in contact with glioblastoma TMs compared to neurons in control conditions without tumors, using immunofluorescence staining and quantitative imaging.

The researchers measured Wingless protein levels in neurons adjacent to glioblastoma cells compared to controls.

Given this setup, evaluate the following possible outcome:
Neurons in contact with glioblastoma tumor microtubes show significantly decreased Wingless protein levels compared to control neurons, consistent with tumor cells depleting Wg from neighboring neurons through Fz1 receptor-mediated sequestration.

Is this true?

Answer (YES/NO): YES